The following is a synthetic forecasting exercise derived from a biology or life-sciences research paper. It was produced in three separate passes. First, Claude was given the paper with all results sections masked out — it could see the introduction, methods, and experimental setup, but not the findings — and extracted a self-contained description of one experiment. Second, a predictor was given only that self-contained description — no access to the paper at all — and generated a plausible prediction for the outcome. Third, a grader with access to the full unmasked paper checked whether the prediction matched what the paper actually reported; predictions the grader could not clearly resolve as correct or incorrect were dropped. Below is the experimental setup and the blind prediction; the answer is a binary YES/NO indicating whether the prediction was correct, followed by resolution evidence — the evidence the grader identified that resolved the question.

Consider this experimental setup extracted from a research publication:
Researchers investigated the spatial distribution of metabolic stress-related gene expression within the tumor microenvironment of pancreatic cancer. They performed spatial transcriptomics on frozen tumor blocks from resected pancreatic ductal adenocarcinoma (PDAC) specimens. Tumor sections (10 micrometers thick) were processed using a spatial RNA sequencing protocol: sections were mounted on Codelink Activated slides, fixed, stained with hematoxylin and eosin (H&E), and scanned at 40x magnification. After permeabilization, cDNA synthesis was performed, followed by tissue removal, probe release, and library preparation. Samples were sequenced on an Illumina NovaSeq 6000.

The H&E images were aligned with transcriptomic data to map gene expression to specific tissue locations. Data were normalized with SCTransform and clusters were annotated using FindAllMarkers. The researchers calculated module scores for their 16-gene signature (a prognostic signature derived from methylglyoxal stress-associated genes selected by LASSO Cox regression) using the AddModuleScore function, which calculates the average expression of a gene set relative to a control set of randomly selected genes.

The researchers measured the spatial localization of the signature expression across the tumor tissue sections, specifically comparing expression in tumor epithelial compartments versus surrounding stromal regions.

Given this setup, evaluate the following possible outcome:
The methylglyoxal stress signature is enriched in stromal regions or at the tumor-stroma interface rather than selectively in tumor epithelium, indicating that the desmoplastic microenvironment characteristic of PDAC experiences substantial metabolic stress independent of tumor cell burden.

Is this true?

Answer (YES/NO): NO